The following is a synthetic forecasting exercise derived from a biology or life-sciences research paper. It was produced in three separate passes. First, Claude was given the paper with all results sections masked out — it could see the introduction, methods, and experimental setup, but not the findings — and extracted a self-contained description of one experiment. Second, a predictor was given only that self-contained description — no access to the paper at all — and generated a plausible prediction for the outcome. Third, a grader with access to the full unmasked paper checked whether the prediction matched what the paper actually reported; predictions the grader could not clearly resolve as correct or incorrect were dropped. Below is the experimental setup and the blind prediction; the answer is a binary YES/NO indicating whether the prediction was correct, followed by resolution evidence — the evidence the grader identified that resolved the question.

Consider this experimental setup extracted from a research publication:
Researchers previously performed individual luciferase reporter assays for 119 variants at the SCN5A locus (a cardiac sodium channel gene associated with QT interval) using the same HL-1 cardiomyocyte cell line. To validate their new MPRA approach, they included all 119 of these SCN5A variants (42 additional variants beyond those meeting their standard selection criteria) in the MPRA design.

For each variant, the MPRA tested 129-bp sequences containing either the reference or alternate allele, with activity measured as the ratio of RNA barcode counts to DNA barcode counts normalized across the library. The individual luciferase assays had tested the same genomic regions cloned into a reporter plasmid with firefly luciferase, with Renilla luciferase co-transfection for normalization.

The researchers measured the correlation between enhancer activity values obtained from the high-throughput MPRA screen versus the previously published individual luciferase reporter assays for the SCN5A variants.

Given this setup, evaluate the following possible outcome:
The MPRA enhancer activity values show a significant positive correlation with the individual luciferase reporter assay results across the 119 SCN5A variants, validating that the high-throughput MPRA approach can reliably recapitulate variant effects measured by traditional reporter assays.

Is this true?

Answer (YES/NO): YES